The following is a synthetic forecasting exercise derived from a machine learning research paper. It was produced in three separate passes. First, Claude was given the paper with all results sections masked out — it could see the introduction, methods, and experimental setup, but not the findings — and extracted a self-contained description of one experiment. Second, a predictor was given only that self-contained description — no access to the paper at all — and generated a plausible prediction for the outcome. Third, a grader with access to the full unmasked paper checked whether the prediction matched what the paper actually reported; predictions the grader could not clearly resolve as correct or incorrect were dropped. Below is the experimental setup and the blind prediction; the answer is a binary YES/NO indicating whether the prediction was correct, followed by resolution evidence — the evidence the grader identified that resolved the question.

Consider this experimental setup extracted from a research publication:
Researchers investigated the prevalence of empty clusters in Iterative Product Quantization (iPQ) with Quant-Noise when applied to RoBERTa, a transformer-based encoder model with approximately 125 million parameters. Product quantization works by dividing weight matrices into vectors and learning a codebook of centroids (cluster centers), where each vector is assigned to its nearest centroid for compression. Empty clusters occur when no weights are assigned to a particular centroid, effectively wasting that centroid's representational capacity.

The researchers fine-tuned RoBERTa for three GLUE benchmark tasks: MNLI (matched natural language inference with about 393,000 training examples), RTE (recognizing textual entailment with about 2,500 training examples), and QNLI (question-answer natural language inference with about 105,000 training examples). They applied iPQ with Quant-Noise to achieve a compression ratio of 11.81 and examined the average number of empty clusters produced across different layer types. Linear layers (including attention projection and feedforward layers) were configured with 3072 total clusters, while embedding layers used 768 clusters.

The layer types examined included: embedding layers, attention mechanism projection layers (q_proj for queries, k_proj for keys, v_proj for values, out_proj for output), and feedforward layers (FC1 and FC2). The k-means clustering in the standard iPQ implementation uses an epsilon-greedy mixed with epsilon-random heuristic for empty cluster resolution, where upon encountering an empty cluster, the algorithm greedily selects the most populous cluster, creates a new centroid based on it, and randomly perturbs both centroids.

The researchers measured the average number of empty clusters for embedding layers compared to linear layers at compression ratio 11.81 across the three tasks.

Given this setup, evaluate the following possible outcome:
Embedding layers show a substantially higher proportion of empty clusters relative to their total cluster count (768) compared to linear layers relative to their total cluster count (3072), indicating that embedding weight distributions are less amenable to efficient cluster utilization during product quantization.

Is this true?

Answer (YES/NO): NO